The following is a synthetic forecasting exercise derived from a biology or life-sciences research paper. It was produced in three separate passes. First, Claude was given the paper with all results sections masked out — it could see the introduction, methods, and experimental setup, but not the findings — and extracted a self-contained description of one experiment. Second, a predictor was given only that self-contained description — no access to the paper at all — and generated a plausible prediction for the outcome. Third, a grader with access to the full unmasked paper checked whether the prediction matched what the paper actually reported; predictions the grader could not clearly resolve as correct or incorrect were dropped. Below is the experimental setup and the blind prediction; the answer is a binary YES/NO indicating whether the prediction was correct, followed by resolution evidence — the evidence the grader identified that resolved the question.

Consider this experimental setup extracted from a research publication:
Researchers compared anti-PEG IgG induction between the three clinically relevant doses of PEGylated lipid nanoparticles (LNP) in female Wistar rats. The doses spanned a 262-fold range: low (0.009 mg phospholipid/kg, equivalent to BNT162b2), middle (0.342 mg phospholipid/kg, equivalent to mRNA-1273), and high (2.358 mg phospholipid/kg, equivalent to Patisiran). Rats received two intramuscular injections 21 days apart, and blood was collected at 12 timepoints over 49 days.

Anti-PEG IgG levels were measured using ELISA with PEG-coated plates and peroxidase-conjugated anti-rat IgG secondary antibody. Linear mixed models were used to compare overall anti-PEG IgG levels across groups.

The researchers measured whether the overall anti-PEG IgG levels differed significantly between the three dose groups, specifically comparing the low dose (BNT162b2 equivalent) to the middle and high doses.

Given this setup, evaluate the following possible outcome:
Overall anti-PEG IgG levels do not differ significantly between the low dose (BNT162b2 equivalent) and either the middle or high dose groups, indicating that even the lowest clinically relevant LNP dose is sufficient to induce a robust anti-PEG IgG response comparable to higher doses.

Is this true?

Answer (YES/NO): NO